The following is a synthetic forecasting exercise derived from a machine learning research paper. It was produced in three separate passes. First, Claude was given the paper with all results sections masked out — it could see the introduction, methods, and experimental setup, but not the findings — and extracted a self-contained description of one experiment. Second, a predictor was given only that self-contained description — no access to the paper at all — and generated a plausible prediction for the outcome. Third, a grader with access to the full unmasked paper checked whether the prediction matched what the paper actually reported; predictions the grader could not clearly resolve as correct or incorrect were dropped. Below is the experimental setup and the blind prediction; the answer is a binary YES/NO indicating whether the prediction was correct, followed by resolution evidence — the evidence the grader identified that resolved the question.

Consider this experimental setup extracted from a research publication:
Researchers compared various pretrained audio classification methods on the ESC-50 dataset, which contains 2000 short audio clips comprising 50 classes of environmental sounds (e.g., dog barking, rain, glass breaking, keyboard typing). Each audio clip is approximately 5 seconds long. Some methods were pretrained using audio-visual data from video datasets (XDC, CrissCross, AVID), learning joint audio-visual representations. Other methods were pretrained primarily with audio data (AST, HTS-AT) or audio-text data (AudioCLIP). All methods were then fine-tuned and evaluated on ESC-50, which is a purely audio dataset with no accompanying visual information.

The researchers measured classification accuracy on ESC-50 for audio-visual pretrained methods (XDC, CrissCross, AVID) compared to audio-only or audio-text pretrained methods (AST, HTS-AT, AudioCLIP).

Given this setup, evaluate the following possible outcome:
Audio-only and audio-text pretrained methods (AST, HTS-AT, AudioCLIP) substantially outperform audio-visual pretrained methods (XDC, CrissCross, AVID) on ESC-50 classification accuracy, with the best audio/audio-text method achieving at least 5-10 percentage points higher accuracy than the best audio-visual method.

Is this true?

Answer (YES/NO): YES